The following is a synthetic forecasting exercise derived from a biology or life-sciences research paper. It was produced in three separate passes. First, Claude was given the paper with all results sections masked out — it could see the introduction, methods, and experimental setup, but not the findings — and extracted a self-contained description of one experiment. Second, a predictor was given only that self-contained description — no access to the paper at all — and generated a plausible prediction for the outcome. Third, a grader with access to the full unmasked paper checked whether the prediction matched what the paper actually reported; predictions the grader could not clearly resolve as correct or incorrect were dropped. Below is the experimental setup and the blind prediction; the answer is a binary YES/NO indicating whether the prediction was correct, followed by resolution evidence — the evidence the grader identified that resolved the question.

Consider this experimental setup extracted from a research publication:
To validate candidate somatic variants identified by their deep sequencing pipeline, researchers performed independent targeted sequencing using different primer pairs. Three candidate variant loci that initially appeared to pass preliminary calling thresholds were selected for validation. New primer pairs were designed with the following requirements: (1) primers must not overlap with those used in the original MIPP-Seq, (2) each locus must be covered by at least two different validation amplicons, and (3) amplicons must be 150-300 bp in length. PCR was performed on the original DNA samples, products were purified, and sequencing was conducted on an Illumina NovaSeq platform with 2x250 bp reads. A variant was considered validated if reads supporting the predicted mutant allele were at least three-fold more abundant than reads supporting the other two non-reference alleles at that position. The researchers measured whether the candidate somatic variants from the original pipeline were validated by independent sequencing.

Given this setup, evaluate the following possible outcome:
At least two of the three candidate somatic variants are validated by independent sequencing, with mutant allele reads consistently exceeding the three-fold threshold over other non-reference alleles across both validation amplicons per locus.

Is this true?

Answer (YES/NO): NO